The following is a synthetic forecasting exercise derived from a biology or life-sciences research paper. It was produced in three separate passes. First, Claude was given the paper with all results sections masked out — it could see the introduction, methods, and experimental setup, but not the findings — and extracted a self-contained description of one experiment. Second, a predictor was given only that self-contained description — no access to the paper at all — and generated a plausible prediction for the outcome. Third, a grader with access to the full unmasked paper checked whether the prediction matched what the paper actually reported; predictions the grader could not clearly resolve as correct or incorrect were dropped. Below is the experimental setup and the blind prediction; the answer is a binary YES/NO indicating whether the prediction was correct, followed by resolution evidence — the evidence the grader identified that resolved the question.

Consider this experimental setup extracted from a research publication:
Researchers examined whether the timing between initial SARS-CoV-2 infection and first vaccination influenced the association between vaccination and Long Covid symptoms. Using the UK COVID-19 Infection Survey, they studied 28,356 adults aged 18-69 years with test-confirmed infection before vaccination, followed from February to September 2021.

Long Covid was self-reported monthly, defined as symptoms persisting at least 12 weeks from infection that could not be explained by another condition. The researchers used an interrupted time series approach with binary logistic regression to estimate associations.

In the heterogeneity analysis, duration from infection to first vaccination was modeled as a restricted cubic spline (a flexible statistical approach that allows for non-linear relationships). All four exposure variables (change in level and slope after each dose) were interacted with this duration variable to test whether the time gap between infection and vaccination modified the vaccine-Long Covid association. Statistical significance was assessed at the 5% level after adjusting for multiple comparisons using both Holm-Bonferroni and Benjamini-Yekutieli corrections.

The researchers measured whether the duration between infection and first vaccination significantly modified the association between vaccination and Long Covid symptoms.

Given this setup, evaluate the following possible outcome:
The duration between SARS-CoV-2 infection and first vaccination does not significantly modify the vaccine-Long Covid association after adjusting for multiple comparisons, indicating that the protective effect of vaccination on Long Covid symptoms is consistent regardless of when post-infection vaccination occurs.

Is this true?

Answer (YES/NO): YES